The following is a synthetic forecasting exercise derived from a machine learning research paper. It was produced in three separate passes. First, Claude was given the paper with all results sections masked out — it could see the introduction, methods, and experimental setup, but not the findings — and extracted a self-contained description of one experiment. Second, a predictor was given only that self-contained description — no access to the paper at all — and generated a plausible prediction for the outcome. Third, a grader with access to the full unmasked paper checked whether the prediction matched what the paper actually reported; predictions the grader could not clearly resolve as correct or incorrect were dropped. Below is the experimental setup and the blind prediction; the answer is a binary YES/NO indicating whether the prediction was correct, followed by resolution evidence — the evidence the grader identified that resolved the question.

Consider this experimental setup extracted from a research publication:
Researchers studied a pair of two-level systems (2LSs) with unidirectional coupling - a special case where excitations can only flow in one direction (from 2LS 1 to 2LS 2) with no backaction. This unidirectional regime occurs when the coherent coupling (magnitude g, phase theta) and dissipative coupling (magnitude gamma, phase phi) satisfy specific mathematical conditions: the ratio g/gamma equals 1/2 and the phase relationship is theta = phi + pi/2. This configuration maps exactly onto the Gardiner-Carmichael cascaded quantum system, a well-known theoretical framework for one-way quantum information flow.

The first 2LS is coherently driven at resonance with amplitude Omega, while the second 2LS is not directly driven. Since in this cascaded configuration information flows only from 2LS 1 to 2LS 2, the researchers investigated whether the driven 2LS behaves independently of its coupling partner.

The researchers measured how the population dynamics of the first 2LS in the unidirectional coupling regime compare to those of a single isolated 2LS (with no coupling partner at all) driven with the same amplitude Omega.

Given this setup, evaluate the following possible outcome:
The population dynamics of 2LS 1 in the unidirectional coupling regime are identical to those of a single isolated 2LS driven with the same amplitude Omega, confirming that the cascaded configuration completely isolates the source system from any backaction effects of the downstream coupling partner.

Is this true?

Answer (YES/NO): YES